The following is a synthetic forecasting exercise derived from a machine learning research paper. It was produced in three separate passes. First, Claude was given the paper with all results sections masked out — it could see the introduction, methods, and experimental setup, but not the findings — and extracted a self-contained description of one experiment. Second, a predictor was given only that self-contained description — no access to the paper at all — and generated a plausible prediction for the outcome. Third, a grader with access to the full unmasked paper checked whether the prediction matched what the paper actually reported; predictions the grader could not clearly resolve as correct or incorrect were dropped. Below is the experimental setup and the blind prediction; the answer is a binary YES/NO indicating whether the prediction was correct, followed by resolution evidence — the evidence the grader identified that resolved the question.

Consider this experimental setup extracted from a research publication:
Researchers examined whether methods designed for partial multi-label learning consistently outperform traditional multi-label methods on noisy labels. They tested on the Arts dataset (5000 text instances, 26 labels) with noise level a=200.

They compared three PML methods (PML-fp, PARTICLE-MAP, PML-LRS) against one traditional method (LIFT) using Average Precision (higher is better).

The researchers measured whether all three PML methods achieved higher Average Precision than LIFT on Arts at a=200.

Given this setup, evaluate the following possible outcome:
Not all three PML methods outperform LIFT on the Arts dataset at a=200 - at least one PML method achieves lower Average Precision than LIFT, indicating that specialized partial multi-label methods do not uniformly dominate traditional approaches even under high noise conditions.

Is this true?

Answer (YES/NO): YES